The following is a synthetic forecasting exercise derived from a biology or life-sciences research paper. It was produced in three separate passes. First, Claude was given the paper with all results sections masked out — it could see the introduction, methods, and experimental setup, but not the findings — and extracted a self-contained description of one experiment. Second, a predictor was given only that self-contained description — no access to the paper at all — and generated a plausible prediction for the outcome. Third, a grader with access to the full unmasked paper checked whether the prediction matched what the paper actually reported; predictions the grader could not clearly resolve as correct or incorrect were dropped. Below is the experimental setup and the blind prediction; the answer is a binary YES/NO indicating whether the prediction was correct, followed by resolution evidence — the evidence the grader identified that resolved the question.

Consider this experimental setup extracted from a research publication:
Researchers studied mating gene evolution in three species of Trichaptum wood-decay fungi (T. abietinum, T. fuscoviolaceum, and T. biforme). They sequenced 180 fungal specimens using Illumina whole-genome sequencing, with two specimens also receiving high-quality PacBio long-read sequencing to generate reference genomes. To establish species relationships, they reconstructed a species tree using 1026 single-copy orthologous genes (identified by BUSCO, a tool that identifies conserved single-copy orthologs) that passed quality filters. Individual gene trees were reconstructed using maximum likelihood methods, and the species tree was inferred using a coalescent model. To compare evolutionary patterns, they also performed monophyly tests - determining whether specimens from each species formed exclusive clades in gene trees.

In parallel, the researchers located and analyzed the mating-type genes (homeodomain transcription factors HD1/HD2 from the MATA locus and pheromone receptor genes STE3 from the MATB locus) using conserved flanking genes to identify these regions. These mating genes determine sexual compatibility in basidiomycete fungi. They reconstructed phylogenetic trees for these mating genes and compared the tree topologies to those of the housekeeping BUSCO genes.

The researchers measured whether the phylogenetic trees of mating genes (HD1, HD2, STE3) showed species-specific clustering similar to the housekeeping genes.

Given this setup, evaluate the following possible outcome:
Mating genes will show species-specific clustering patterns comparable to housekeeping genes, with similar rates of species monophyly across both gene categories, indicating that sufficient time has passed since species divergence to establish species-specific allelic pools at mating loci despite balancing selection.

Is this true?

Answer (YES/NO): NO